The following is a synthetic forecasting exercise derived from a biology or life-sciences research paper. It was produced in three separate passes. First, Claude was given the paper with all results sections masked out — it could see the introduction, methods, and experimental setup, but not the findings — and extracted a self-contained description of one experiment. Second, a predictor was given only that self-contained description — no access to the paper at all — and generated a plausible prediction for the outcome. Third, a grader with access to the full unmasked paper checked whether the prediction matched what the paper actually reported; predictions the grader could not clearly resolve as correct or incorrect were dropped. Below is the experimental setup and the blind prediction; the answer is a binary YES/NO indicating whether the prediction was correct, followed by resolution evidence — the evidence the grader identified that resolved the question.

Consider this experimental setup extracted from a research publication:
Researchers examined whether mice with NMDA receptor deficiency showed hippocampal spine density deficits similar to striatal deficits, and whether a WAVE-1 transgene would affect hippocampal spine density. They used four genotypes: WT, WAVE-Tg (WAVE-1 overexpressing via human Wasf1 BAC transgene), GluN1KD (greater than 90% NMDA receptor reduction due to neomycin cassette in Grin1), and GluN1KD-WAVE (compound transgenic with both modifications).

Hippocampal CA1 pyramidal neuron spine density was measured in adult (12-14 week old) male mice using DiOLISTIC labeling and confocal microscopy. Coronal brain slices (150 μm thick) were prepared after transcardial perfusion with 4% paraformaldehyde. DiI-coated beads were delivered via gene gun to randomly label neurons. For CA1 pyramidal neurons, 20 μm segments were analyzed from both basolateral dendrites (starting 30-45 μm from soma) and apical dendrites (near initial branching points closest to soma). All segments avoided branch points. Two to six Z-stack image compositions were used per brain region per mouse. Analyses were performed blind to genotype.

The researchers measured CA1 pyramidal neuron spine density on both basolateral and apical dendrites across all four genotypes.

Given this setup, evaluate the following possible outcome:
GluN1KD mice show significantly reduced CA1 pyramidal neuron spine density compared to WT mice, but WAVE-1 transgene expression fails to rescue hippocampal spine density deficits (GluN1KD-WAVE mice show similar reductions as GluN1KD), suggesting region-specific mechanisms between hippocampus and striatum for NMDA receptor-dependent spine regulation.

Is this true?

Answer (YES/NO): NO